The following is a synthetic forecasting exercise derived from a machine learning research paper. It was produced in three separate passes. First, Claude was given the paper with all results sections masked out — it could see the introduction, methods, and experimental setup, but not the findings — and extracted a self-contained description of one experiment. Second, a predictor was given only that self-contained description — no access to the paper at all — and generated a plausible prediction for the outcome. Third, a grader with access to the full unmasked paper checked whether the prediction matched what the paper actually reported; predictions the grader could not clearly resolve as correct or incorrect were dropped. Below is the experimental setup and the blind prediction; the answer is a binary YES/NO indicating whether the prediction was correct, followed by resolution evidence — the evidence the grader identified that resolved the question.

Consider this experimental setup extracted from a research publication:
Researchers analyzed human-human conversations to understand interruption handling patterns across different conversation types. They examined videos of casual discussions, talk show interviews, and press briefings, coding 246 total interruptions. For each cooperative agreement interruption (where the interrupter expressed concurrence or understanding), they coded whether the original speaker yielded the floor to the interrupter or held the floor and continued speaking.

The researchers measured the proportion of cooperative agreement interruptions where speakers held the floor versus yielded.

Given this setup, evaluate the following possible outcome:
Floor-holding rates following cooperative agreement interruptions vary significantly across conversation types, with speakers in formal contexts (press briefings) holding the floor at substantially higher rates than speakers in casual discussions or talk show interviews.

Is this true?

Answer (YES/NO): NO